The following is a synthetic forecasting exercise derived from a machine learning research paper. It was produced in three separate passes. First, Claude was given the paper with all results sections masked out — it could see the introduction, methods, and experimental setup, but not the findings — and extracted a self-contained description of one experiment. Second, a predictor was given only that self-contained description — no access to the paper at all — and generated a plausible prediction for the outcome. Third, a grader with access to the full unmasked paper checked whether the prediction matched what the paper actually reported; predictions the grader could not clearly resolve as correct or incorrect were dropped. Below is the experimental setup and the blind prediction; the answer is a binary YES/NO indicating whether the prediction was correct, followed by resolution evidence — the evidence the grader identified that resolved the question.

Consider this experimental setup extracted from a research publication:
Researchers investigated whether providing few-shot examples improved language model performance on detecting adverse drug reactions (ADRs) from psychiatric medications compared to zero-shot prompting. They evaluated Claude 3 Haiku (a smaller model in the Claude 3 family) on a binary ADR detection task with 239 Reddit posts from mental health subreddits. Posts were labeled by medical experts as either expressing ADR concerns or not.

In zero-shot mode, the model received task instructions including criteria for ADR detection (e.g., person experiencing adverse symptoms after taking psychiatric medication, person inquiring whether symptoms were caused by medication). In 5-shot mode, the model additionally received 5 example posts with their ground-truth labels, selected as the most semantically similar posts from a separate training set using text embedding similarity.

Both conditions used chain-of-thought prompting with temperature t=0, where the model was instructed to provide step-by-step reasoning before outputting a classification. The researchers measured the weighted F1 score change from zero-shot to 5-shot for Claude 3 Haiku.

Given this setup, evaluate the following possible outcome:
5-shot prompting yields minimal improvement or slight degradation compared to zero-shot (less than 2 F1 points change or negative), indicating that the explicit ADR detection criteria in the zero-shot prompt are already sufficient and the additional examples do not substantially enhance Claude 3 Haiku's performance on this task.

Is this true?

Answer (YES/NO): NO